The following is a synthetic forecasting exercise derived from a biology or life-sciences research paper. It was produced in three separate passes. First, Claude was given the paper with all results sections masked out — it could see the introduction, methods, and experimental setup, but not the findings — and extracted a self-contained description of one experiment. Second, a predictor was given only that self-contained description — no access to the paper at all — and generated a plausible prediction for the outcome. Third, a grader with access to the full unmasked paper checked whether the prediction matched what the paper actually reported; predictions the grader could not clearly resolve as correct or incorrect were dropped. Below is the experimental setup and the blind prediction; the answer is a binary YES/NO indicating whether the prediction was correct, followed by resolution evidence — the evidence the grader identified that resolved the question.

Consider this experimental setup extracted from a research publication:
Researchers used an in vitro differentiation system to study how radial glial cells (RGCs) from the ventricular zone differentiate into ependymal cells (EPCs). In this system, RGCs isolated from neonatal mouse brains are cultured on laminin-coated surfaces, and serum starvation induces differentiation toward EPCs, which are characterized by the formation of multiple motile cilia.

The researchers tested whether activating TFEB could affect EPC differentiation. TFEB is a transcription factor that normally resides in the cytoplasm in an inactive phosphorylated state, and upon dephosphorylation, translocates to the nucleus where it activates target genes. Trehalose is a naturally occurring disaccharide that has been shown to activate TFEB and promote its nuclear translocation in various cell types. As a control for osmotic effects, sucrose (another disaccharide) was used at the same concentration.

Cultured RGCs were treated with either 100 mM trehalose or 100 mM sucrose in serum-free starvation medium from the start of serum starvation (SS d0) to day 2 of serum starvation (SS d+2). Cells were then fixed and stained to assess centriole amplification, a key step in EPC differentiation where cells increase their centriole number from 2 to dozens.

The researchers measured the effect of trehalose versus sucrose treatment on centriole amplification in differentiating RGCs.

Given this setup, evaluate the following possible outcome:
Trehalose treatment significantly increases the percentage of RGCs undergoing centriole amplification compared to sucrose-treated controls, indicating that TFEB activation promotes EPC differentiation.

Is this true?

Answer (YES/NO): NO